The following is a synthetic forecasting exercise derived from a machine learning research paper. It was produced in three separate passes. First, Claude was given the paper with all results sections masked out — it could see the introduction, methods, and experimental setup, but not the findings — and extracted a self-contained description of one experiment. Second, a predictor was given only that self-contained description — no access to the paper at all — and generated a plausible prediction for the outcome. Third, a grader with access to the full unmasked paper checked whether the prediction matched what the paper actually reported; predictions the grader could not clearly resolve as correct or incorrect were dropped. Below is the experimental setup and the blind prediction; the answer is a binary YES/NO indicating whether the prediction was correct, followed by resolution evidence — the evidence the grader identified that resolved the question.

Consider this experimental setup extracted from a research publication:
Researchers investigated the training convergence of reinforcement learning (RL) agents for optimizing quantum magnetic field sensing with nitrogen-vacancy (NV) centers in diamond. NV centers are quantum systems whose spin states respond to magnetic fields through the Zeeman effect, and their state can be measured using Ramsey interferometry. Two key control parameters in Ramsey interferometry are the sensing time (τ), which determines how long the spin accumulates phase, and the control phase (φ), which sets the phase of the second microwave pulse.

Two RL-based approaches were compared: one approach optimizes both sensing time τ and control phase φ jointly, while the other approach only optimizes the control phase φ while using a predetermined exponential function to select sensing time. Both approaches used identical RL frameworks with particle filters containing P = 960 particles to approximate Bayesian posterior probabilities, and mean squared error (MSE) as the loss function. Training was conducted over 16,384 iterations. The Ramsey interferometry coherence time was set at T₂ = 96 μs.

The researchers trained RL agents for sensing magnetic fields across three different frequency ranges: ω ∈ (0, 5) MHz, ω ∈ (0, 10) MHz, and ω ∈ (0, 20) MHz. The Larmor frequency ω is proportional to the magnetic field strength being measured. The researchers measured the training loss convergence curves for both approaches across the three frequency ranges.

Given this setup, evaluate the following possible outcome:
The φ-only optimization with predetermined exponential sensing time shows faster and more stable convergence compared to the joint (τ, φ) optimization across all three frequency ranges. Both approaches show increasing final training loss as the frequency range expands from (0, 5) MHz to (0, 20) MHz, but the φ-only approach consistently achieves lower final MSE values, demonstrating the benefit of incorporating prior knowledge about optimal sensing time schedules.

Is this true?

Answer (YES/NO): NO